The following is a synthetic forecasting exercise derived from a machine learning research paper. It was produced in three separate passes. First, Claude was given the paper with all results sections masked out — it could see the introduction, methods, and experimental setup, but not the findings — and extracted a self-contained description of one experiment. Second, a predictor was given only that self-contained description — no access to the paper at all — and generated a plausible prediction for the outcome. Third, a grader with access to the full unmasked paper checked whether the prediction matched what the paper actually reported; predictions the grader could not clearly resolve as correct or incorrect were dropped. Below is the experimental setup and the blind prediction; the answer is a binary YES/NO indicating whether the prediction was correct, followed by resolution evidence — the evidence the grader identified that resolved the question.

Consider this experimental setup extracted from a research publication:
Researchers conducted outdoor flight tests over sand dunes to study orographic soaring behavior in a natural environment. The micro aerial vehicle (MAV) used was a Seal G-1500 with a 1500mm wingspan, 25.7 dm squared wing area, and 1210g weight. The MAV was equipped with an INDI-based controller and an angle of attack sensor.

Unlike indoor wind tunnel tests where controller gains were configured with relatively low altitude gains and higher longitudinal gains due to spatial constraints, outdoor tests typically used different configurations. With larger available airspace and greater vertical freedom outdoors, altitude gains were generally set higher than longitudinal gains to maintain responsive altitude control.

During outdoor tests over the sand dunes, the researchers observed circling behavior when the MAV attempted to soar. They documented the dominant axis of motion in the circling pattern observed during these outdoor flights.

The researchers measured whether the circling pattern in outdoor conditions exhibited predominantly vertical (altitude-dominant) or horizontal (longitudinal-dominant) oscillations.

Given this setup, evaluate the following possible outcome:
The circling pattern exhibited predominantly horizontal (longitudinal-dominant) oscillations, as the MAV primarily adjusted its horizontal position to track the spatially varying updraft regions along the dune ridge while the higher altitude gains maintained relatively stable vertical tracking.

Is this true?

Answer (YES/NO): NO